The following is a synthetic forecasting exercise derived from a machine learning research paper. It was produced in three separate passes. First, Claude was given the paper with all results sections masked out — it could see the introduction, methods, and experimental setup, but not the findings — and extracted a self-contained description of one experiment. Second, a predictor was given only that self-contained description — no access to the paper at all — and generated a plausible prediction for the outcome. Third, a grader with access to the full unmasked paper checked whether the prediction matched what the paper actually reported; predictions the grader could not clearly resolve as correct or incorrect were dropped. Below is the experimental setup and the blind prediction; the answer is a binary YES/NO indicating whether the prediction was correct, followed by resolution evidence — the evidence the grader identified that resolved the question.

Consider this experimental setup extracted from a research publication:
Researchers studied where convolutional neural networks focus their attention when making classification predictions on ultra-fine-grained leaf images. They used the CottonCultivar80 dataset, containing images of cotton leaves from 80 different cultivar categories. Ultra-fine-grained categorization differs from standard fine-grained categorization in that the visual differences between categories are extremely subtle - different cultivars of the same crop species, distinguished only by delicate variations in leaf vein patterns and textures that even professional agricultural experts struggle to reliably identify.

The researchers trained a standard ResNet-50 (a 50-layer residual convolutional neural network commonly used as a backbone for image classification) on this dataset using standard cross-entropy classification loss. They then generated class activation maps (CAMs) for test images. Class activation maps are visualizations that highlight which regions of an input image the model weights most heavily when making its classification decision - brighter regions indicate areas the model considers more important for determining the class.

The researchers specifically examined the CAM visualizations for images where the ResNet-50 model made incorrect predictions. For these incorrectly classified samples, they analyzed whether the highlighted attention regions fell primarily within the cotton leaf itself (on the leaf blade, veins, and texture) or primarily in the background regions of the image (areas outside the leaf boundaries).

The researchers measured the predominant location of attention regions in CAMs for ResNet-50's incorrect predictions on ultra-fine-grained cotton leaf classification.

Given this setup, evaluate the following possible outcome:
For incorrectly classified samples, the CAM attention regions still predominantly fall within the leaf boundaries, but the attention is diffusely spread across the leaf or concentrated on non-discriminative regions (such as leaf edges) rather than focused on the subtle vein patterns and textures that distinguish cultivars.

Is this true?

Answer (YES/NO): NO